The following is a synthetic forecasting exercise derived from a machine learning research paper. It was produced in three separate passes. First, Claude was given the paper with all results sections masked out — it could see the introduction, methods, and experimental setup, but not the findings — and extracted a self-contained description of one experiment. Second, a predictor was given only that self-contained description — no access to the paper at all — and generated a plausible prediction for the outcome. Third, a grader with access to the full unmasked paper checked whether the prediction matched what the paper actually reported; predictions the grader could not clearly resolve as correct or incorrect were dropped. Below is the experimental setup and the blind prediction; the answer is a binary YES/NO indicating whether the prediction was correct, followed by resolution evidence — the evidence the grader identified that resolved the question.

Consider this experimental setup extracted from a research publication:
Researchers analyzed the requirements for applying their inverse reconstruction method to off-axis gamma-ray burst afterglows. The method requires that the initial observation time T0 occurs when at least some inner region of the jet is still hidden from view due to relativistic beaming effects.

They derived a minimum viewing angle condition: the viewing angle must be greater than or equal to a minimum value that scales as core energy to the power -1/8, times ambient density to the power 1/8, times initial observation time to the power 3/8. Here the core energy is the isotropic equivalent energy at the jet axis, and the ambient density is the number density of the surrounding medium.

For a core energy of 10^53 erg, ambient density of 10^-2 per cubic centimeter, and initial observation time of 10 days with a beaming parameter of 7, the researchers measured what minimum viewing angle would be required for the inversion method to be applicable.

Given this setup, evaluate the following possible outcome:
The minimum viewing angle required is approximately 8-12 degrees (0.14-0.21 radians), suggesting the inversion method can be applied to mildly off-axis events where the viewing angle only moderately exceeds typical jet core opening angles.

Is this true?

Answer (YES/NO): YES